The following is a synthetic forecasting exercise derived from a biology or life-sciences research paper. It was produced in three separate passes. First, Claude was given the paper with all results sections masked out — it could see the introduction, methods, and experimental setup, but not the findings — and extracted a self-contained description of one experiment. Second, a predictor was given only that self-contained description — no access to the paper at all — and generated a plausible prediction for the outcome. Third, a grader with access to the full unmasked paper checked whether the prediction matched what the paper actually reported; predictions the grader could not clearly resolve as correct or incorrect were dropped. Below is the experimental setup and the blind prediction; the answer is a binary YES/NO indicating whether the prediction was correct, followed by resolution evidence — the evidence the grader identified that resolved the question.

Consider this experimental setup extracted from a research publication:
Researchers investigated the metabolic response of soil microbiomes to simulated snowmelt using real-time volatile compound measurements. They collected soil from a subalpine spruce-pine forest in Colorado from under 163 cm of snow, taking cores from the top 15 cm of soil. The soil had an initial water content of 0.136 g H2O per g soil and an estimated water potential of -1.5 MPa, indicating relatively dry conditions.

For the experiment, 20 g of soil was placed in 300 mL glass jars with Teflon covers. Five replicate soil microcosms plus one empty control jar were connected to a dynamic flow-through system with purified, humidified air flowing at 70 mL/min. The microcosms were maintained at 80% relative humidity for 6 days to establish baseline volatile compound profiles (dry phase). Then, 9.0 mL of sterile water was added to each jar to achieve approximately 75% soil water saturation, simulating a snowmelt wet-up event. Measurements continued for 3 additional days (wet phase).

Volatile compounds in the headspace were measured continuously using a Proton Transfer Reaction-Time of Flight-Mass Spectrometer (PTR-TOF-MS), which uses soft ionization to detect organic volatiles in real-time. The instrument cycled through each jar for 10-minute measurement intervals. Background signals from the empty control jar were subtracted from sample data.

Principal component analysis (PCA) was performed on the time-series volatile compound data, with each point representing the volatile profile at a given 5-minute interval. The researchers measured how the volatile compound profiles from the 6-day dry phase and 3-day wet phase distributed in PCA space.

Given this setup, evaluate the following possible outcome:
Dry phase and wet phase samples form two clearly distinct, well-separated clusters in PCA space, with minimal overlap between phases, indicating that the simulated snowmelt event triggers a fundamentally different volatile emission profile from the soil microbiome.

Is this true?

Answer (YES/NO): NO